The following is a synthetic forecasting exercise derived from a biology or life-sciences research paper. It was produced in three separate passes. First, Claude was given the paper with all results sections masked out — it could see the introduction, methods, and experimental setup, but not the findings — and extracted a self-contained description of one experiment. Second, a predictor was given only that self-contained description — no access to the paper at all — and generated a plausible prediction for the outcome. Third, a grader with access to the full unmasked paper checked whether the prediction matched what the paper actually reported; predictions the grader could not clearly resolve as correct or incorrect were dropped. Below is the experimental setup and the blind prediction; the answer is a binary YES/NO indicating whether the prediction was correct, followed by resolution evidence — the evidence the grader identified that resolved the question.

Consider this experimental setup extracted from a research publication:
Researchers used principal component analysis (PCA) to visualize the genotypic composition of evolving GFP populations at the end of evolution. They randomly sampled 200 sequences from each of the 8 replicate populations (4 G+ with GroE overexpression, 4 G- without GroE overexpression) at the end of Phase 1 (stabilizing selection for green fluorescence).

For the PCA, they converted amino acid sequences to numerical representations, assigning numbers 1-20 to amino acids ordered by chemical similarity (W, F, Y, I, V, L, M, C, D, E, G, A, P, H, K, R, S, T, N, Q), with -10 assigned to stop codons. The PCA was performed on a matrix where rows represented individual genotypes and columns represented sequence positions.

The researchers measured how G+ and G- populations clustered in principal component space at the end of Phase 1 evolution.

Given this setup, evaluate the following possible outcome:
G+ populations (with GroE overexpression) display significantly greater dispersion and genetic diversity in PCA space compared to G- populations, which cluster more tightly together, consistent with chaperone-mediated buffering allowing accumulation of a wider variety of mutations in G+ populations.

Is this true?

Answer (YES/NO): NO